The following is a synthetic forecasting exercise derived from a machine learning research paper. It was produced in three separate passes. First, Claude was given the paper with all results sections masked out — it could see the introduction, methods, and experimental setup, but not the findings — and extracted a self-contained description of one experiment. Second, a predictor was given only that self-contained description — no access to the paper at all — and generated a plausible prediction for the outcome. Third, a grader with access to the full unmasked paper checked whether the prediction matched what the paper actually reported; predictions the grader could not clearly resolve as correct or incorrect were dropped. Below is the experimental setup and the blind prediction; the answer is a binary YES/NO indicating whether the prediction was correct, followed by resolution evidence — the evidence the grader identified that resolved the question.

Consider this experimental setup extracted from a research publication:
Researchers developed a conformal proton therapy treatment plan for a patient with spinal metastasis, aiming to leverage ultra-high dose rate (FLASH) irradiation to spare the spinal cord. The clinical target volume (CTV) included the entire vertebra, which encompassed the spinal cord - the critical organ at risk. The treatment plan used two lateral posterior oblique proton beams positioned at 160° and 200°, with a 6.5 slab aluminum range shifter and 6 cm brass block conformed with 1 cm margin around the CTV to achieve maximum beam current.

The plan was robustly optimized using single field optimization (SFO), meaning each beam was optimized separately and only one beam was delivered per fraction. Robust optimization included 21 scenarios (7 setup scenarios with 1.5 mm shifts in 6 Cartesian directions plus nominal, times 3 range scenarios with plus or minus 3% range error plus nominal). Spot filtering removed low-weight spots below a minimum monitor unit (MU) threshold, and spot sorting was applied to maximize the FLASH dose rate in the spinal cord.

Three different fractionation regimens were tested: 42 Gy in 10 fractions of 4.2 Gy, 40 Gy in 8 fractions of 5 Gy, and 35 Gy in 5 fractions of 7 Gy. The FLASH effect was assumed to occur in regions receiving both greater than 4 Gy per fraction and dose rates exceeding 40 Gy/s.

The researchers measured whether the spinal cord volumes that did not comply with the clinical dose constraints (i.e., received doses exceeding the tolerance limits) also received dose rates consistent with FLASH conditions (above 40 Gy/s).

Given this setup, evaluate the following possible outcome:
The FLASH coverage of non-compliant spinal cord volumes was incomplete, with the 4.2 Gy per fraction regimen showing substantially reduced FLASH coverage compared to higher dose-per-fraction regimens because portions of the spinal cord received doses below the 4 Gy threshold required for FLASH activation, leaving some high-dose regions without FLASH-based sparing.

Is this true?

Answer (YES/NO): NO